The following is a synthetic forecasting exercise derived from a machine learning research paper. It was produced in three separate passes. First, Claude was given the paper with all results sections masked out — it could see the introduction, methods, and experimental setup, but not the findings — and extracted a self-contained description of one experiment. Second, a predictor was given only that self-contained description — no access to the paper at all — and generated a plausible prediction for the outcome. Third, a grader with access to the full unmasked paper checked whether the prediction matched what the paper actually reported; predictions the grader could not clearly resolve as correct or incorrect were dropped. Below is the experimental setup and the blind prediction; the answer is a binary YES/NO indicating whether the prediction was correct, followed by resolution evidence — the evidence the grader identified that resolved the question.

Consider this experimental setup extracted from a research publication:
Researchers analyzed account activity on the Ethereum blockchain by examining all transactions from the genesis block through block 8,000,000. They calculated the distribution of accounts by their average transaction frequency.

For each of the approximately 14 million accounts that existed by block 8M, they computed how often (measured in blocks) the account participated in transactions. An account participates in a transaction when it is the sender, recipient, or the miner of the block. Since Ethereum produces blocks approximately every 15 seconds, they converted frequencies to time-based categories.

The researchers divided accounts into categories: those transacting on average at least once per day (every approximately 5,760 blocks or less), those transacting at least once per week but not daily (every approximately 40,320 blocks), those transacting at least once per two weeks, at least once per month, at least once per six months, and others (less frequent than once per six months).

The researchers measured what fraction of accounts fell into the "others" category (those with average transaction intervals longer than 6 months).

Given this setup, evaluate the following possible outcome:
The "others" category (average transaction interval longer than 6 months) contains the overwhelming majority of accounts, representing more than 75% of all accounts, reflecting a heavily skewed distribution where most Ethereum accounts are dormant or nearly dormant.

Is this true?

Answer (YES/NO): NO